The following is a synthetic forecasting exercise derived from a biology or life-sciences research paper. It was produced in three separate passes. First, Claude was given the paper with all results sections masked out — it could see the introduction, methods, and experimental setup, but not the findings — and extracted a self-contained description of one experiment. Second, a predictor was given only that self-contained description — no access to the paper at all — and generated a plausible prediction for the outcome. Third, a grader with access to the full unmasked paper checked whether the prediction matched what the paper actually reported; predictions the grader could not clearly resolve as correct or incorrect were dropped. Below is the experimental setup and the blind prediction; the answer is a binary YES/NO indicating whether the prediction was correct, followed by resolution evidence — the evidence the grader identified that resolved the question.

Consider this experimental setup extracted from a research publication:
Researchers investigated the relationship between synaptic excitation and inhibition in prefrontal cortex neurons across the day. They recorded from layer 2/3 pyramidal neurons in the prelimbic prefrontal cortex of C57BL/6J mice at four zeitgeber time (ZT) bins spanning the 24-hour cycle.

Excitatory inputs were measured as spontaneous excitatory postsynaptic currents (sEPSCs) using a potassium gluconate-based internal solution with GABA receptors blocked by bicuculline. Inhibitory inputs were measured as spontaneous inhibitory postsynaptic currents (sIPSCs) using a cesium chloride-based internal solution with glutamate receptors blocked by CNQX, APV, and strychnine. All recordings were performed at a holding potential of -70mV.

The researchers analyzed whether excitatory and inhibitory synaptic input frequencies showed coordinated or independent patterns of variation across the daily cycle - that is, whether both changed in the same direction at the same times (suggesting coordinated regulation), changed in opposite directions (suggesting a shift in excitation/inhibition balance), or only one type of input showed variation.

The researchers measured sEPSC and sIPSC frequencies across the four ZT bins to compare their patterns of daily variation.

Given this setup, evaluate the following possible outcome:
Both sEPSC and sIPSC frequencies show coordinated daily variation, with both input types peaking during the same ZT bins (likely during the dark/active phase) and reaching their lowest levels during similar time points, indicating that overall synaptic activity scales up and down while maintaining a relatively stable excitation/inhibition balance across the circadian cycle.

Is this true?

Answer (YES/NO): NO